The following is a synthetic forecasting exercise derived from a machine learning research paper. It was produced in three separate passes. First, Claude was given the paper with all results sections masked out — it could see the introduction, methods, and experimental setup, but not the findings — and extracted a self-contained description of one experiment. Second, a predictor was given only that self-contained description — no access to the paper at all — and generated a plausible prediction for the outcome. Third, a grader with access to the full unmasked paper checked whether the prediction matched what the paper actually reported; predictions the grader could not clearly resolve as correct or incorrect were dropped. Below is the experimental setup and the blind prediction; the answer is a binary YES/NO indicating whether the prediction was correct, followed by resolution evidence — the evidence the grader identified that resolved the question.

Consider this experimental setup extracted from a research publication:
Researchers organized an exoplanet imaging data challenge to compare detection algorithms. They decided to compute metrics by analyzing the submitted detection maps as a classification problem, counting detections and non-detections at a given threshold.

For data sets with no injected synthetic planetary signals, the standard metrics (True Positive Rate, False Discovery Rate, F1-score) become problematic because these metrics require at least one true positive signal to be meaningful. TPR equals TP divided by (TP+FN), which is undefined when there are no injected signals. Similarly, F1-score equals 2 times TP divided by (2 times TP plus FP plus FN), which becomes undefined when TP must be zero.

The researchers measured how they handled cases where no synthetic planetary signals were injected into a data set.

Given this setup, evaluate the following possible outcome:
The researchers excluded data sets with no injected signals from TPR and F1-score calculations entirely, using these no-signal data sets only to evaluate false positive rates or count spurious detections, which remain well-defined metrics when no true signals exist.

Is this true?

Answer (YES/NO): NO